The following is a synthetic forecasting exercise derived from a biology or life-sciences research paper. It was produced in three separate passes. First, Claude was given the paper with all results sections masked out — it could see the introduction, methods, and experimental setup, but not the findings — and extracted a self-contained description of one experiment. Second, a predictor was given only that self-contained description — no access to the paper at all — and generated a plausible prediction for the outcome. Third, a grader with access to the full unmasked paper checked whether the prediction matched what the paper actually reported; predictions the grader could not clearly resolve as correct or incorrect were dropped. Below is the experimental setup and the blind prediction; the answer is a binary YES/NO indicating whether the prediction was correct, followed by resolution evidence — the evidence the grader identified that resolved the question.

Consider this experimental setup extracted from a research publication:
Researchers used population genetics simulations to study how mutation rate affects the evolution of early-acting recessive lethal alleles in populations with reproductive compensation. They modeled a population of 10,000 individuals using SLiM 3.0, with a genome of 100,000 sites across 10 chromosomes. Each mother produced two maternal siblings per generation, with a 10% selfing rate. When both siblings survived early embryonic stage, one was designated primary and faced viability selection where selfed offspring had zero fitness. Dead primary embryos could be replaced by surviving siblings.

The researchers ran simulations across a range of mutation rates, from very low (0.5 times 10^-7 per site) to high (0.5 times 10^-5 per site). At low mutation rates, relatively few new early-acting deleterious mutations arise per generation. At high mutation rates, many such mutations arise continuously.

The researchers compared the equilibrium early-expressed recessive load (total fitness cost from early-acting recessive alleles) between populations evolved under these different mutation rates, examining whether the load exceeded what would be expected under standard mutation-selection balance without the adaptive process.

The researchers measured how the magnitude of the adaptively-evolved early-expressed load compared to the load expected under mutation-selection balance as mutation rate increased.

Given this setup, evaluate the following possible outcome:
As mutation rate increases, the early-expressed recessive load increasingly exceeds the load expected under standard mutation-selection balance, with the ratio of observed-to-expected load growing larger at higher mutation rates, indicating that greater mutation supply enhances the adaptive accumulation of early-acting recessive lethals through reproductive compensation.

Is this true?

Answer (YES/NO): NO